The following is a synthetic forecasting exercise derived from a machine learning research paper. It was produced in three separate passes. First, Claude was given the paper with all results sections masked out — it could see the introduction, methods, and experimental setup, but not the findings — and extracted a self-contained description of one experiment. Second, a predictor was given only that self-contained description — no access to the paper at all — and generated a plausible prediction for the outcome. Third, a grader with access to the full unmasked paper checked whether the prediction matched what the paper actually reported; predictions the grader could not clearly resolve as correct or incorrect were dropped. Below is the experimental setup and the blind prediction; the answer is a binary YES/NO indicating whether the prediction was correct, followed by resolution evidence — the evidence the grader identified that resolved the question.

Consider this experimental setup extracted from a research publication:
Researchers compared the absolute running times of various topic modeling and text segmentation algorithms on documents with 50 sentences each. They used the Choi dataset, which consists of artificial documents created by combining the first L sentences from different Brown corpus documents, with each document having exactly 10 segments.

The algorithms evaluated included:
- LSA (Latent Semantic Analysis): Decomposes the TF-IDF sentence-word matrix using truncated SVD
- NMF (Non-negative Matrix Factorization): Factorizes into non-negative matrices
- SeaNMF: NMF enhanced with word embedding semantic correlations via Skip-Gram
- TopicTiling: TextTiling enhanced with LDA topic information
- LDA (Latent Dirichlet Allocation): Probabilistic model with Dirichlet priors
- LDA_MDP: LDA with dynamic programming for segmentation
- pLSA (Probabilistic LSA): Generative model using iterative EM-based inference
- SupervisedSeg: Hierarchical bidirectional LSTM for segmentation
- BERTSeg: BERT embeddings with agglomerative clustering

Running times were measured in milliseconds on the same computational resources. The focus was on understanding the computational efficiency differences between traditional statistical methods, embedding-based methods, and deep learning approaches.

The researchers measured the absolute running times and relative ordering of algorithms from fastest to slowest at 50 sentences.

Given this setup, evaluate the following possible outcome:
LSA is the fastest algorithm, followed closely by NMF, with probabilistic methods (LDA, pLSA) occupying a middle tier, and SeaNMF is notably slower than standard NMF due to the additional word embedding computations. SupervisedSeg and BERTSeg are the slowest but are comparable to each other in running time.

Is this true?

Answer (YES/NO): NO